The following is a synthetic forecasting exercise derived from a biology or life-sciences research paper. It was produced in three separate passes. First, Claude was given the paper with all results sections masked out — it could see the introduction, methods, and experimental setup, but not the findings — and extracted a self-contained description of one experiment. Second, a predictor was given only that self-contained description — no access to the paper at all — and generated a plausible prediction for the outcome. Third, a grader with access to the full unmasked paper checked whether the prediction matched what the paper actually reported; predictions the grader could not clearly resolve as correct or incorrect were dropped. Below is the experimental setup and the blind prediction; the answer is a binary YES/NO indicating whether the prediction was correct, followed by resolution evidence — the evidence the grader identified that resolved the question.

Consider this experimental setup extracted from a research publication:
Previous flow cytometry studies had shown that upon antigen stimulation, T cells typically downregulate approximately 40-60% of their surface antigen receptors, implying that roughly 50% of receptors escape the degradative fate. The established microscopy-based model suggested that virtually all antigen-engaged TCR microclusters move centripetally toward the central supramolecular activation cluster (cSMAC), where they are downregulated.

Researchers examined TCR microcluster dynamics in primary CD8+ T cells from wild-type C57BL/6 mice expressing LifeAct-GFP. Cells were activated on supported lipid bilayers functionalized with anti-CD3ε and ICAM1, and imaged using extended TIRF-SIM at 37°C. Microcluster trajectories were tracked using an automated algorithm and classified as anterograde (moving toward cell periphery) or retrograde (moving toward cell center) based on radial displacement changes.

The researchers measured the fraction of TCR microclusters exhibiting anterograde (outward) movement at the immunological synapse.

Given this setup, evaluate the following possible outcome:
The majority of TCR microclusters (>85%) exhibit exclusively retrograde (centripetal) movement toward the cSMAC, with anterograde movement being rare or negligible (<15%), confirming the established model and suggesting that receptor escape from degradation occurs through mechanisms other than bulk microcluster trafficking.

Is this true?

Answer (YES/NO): NO